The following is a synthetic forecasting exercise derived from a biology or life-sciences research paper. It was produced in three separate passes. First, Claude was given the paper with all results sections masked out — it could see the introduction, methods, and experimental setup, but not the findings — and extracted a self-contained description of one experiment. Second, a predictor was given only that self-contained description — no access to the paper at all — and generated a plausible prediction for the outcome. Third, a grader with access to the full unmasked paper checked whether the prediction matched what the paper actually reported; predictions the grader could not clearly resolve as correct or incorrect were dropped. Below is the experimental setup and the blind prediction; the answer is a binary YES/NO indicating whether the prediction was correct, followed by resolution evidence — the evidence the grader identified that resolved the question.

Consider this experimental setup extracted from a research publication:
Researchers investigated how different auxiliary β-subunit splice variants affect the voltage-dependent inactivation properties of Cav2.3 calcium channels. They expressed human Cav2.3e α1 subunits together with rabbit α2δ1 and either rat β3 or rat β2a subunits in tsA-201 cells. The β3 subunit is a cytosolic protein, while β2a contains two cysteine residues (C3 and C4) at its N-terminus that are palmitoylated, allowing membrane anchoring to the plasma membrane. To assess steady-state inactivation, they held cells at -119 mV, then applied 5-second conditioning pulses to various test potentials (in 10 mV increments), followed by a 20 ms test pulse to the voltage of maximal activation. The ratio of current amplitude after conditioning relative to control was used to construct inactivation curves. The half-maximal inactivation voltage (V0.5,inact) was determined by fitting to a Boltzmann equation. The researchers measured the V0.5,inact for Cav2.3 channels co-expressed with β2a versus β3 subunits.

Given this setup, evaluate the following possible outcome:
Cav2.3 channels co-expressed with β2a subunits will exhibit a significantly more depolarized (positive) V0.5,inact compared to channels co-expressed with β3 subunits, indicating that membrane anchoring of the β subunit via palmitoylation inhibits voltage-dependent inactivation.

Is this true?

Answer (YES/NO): YES